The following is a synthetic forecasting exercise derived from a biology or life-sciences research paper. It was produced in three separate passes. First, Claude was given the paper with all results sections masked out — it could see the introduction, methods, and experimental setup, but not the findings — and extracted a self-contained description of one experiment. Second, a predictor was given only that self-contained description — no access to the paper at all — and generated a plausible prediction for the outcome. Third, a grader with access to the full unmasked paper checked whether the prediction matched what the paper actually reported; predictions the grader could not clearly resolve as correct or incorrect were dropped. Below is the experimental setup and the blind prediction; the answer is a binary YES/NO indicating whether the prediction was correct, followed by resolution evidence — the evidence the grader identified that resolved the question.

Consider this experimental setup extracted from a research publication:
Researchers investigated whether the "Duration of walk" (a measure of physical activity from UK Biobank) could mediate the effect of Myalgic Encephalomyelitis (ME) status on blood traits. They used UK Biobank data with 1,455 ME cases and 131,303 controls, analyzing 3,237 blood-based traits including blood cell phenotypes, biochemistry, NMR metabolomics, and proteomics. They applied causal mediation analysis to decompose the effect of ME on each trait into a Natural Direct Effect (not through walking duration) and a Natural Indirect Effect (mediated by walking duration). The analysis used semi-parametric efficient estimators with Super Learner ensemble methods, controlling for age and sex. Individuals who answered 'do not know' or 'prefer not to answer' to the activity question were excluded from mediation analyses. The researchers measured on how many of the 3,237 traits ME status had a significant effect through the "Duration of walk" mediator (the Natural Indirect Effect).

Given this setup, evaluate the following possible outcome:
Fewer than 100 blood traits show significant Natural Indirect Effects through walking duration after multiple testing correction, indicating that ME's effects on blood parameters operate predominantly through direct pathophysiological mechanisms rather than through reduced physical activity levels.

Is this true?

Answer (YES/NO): YES